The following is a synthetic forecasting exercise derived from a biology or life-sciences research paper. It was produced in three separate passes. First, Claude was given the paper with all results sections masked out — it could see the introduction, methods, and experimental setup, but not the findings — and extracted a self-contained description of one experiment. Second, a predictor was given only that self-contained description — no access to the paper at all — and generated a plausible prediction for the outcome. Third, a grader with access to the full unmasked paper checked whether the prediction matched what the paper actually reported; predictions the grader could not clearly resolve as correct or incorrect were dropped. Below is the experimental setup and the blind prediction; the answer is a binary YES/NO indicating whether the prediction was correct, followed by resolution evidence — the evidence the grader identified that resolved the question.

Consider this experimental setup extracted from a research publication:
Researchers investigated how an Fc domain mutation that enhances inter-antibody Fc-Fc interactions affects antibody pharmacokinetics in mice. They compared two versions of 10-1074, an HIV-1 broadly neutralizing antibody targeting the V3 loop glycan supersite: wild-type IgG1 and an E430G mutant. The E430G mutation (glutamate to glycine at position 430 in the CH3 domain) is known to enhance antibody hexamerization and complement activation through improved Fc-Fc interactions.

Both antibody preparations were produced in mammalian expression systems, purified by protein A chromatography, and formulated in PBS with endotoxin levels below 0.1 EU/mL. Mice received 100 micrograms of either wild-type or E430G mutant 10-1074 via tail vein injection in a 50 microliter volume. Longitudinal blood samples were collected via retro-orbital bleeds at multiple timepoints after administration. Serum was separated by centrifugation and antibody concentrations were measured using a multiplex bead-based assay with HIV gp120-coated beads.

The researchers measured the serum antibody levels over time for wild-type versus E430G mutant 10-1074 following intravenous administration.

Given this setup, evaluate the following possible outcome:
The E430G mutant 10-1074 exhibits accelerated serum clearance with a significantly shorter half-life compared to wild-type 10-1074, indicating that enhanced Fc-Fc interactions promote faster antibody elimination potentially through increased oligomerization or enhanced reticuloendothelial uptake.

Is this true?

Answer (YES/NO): YES